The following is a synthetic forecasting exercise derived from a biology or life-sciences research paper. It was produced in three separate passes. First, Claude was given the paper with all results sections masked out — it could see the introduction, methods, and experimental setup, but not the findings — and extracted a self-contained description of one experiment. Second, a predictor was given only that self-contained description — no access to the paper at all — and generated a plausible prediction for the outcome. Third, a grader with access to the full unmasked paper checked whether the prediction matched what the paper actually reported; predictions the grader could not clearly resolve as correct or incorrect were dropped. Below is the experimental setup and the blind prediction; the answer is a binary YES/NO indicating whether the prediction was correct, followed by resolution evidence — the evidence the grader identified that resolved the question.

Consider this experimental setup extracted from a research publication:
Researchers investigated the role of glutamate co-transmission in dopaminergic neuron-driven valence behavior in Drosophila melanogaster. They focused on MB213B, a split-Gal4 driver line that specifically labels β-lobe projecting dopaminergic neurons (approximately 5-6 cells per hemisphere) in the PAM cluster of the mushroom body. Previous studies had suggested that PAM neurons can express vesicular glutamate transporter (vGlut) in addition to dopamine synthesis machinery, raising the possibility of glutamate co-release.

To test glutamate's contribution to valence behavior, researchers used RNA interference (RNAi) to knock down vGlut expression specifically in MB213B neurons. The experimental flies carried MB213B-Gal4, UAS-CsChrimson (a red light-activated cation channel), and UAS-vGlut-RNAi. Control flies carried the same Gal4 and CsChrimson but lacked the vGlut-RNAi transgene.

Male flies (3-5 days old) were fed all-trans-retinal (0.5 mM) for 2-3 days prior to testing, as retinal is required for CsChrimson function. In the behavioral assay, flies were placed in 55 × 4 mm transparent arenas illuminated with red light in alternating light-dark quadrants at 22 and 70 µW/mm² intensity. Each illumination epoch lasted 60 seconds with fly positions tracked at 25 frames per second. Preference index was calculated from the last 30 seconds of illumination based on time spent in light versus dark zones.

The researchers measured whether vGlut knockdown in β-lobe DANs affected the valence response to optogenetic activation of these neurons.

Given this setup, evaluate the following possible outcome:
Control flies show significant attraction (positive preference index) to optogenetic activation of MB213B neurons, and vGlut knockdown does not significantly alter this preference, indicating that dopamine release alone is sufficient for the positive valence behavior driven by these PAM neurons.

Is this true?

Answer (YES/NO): NO